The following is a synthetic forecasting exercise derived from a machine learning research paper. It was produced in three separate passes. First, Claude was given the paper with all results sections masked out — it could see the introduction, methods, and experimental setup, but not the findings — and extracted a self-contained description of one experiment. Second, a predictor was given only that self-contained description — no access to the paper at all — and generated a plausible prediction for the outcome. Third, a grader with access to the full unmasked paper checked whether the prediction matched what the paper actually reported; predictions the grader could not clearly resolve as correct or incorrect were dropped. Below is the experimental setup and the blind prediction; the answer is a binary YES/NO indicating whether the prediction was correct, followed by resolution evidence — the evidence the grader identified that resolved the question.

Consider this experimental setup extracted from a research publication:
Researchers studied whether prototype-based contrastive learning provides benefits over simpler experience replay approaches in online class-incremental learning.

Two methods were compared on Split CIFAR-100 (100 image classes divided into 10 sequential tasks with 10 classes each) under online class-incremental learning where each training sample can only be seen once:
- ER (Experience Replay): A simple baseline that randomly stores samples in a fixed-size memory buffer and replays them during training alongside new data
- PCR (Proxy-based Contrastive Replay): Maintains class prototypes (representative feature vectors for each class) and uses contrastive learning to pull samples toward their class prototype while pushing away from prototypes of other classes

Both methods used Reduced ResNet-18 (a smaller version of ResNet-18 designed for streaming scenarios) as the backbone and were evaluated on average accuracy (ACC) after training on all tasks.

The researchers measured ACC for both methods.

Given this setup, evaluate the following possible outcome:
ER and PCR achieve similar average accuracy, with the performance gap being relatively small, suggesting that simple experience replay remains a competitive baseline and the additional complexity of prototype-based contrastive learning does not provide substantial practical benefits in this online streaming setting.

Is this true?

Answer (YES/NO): NO